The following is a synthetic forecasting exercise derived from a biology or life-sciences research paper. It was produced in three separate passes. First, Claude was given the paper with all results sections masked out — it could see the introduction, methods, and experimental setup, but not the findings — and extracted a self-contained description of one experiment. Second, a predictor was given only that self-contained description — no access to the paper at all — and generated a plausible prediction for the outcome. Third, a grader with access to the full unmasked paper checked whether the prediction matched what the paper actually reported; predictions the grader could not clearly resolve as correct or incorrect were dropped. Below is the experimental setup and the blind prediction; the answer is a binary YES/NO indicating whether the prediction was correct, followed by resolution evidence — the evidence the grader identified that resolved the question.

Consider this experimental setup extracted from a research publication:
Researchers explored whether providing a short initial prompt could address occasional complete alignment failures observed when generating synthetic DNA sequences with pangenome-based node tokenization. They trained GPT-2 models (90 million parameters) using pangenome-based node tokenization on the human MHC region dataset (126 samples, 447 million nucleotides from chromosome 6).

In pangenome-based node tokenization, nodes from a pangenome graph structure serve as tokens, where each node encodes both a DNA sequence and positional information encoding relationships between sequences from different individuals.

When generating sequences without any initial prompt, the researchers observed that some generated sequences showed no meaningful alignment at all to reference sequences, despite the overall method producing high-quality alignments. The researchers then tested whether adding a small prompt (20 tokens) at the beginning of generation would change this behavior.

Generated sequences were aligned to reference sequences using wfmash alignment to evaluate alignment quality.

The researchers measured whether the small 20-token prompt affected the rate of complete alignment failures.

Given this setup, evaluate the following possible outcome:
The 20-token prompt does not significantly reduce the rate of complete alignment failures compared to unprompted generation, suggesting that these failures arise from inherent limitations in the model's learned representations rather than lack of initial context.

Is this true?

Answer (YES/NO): NO